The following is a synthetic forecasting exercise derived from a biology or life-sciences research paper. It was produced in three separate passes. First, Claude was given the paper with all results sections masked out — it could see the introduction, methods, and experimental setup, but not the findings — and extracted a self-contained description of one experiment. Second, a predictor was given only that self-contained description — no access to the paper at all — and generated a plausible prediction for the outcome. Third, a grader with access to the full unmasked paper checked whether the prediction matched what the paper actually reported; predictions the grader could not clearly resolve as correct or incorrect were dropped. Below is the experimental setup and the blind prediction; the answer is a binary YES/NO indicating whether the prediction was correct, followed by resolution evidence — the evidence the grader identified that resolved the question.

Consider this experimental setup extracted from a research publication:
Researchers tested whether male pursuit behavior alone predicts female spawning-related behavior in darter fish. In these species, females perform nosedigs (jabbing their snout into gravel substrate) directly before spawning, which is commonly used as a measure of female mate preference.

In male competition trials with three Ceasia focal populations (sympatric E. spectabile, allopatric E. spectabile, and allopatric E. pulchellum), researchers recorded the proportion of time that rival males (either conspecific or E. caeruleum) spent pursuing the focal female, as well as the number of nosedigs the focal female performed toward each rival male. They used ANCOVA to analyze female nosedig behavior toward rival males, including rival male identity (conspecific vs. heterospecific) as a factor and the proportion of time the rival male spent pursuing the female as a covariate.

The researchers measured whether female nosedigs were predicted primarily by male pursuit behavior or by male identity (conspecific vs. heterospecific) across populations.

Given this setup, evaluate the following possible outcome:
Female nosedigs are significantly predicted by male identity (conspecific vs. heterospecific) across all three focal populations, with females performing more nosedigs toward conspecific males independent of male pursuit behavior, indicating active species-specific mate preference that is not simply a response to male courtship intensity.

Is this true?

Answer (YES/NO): NO